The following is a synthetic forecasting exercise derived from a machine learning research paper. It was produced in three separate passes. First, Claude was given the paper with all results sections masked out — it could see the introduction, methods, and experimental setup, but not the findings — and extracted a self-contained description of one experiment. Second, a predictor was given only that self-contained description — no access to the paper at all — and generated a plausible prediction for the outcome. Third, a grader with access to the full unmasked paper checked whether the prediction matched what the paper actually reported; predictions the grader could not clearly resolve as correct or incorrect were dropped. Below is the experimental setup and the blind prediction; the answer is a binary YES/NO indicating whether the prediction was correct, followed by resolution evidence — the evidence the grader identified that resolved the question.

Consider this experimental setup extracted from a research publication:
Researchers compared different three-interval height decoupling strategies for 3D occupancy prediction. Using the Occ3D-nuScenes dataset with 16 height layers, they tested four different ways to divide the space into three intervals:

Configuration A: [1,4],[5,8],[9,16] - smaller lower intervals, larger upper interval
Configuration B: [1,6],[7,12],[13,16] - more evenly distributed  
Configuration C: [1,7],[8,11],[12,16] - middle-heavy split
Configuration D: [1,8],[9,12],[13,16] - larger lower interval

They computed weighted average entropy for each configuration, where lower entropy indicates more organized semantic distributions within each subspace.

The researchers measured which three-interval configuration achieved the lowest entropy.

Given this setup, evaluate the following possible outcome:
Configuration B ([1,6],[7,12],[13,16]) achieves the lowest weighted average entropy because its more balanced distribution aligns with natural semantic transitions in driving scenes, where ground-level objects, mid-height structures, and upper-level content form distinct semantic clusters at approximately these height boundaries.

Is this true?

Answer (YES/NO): NO